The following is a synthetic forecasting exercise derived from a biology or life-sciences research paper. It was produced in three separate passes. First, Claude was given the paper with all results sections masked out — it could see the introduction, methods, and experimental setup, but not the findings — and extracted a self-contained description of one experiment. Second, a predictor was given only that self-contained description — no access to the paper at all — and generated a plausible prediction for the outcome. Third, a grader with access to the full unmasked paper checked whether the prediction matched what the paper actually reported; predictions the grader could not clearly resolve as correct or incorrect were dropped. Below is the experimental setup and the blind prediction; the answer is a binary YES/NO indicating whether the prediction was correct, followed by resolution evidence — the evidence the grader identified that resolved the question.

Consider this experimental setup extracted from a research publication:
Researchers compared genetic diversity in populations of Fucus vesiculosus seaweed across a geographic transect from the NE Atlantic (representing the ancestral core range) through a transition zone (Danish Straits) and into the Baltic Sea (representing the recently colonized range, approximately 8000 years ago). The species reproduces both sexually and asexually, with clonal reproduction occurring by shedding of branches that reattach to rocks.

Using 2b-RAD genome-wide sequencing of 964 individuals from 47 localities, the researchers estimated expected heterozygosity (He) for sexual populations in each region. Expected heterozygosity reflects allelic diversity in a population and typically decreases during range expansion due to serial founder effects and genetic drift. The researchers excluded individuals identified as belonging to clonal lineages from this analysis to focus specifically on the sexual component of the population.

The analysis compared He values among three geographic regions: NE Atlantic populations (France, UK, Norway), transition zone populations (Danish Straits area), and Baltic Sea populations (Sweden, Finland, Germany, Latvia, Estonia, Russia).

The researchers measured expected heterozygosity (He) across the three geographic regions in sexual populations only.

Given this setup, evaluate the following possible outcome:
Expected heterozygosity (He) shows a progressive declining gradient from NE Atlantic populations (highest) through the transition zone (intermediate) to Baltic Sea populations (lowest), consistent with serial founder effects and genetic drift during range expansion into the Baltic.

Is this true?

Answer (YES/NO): NO